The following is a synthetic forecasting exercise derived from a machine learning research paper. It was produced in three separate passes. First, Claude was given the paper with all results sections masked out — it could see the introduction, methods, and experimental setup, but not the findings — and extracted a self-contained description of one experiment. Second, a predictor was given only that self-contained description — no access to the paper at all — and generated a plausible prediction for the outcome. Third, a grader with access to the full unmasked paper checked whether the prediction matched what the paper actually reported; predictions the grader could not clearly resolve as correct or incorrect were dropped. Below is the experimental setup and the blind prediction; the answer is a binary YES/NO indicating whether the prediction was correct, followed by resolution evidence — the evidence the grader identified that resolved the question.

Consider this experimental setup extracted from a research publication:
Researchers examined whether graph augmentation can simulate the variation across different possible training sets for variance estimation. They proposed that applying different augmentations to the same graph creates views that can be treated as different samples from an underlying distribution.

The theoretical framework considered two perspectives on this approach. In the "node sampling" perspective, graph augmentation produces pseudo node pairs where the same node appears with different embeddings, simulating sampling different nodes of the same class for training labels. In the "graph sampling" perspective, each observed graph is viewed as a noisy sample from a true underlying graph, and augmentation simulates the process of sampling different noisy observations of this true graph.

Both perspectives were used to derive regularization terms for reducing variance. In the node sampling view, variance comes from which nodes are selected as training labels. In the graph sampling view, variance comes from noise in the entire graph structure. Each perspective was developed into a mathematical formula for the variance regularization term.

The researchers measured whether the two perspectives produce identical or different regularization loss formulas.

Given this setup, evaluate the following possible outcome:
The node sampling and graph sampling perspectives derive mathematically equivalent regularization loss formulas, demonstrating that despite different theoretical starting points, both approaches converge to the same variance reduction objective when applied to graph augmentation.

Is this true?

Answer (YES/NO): YES